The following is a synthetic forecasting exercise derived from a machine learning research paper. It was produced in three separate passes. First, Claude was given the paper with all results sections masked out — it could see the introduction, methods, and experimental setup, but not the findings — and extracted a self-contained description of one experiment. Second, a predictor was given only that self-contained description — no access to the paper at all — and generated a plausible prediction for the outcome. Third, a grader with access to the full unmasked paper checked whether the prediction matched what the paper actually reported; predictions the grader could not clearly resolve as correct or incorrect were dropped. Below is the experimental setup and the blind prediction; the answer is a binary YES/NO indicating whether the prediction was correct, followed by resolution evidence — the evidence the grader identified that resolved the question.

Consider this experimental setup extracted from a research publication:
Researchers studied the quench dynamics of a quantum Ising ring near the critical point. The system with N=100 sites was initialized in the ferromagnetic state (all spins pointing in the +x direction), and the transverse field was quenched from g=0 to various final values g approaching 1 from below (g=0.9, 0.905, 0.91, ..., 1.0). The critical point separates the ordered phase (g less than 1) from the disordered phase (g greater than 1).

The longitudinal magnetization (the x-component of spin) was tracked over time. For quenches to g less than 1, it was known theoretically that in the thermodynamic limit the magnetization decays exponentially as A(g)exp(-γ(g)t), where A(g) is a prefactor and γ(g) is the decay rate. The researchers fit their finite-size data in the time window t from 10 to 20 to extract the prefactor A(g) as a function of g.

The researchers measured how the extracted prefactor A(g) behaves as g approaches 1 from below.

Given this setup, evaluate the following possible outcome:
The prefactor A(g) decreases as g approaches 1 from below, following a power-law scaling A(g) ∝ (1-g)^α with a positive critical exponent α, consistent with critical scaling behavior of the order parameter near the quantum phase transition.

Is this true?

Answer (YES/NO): NO